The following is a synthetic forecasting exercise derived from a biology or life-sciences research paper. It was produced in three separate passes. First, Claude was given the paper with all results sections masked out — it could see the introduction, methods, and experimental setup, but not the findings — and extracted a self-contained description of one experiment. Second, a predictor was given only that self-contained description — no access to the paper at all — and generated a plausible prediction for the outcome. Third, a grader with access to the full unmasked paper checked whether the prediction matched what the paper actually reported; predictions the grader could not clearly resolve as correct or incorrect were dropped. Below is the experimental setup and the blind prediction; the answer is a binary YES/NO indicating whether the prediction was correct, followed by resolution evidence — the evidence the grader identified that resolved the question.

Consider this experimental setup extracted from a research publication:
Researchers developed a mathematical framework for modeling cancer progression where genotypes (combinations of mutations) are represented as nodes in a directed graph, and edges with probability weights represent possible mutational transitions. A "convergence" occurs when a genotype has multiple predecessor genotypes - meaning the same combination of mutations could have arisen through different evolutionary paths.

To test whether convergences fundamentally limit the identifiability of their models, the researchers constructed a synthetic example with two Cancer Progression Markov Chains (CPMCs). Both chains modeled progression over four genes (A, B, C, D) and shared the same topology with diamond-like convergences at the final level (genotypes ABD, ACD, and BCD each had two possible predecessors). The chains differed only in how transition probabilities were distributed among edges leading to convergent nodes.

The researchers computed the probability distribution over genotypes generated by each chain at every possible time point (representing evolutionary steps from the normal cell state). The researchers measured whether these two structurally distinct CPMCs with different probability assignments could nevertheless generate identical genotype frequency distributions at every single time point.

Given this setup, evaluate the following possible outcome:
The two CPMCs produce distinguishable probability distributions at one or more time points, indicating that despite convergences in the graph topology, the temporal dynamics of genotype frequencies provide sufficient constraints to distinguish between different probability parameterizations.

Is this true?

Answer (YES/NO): NO